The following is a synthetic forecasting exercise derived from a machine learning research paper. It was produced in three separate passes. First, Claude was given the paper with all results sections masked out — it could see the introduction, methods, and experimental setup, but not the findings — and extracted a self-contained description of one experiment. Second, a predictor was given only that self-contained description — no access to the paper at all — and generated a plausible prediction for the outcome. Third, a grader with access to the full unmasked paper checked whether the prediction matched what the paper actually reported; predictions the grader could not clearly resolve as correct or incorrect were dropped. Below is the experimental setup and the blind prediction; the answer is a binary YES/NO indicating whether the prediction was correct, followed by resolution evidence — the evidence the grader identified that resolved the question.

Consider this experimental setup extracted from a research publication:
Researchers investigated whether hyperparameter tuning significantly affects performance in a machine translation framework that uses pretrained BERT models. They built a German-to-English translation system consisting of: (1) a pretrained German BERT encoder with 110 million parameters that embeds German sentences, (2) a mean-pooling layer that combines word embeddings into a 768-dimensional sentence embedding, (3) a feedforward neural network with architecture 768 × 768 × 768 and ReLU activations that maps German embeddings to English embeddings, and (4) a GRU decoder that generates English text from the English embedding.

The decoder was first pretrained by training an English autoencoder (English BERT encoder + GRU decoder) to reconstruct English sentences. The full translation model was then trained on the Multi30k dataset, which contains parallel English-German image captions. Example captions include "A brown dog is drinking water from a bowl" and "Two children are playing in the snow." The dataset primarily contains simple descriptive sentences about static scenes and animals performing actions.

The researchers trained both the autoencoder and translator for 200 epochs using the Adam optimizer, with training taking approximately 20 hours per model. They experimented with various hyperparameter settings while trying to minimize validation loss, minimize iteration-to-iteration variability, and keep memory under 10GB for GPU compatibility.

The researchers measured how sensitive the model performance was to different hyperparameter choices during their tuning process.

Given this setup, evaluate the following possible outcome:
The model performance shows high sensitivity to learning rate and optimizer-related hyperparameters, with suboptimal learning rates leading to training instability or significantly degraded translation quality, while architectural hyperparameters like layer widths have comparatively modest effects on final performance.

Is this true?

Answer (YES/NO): NO